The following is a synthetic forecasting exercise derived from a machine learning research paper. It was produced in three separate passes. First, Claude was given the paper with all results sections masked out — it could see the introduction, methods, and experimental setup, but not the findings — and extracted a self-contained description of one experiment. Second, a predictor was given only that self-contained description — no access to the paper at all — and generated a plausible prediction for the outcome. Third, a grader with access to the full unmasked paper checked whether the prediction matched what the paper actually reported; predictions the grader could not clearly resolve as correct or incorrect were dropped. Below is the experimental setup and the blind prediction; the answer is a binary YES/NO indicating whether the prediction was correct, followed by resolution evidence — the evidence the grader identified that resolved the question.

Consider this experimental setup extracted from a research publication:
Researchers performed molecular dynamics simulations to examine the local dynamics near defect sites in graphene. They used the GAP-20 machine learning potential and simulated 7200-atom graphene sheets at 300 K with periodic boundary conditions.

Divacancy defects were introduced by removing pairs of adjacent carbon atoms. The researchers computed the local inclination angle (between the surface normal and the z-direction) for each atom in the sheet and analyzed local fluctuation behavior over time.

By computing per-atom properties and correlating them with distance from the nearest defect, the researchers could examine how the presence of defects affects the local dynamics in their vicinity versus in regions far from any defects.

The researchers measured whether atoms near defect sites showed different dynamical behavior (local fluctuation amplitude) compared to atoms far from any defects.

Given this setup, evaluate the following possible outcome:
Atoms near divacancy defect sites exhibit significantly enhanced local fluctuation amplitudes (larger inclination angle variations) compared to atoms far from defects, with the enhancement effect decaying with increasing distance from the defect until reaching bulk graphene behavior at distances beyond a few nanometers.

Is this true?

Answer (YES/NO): NO